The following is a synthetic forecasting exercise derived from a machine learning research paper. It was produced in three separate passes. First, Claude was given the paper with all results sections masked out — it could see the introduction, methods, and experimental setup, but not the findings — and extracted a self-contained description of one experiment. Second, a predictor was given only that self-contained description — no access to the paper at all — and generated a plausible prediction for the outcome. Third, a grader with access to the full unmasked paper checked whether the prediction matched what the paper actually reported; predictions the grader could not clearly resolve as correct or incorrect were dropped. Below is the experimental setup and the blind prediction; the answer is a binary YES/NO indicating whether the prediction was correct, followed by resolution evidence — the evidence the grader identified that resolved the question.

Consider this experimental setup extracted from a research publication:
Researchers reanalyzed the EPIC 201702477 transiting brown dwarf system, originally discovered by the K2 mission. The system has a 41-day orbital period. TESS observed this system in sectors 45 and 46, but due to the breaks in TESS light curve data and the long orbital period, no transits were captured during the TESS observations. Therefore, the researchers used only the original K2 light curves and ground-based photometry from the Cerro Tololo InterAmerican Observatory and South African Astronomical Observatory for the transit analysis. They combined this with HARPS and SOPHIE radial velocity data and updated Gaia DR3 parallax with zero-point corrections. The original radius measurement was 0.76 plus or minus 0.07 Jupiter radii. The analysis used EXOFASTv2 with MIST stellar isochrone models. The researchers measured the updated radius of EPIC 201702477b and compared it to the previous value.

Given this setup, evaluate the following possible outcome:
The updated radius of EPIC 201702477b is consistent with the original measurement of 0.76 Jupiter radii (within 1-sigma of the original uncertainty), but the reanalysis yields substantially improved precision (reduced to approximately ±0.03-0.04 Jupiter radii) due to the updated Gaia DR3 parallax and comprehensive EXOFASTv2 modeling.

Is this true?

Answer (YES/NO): NO